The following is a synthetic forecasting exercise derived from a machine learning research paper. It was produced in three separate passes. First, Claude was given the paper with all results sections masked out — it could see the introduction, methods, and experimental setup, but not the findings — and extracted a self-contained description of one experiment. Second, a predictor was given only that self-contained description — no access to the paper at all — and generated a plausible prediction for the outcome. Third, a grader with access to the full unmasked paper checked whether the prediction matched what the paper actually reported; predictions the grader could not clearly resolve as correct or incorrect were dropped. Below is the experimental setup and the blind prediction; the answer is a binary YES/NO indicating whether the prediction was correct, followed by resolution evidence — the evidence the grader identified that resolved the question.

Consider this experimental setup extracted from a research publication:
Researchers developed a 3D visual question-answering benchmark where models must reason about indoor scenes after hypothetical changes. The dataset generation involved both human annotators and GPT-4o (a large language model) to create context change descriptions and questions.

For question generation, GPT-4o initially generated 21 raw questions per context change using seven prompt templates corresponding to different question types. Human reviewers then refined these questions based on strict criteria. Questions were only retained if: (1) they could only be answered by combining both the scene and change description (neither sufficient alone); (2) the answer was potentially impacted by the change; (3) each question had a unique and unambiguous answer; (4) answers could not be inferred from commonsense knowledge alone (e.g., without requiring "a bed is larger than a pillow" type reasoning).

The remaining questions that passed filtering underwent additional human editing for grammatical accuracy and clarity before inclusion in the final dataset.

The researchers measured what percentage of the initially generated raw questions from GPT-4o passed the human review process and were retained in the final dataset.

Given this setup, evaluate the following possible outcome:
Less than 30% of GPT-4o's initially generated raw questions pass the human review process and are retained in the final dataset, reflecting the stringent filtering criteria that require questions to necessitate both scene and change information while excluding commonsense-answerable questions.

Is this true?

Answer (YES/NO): YES